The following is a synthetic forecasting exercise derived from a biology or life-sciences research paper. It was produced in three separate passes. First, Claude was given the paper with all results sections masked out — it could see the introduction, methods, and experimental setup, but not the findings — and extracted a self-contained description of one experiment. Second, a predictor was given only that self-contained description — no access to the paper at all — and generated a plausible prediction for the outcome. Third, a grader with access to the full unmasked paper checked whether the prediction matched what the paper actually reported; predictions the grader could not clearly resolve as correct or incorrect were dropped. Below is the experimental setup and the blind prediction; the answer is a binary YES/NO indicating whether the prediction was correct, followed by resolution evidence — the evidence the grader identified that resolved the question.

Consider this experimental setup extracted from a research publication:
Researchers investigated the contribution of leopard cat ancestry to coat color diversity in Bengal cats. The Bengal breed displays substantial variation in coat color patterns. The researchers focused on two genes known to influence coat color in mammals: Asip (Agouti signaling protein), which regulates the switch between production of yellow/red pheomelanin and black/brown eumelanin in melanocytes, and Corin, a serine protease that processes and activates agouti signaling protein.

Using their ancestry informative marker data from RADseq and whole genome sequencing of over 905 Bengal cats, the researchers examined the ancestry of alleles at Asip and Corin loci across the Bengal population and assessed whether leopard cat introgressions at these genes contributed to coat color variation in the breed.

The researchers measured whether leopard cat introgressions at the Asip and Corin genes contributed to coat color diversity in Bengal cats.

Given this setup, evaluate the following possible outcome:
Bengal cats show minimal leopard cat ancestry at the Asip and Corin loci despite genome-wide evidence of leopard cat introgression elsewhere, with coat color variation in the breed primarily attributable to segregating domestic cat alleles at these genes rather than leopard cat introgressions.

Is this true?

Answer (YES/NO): NO